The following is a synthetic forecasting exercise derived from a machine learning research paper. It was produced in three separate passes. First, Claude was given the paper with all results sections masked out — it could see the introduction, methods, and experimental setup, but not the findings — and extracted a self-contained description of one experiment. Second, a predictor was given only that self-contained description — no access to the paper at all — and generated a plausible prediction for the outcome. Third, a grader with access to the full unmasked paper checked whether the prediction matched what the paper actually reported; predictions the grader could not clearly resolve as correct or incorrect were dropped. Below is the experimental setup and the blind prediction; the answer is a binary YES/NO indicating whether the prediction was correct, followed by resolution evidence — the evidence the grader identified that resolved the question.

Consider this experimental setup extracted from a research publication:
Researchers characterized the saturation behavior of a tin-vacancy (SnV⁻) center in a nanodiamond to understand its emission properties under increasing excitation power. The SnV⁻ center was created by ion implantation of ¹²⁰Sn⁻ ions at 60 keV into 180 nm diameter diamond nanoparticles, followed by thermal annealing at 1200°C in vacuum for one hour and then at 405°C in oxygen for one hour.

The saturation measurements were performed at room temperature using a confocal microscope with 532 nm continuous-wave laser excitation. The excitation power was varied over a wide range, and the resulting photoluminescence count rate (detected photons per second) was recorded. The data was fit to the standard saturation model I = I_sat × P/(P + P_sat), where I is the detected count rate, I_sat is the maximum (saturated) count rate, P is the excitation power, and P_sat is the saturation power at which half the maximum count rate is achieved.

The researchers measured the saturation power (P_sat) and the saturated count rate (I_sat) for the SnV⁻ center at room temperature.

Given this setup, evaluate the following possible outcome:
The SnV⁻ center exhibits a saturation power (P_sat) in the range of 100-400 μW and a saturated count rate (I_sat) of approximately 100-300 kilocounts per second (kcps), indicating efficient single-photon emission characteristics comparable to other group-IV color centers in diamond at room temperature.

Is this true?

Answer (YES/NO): NO